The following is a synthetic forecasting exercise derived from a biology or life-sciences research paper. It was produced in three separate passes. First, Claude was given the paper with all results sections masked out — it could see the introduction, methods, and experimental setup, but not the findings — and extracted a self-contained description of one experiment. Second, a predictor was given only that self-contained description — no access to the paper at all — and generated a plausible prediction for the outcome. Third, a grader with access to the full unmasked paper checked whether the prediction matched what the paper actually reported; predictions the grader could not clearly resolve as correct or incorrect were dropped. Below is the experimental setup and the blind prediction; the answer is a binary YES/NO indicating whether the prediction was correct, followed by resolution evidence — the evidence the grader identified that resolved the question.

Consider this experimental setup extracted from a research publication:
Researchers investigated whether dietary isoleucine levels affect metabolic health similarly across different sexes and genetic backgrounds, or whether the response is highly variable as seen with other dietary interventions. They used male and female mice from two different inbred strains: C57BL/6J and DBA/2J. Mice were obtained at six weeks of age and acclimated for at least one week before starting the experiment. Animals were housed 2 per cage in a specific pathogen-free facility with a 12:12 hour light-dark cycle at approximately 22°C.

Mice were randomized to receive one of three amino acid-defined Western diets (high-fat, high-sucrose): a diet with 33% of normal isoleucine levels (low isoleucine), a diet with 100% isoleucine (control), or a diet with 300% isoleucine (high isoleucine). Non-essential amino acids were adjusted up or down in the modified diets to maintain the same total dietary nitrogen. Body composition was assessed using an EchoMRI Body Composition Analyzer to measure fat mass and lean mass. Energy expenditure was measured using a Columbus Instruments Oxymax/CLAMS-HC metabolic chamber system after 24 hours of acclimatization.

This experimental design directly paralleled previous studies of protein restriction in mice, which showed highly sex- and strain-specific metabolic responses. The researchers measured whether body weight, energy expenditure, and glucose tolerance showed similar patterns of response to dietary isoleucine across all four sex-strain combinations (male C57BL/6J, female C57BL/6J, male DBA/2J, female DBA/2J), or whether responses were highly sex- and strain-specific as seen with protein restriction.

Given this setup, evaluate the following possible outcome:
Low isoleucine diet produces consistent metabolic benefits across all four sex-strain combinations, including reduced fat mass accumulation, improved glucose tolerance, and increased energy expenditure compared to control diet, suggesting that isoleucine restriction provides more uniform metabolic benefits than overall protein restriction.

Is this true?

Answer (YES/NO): YES